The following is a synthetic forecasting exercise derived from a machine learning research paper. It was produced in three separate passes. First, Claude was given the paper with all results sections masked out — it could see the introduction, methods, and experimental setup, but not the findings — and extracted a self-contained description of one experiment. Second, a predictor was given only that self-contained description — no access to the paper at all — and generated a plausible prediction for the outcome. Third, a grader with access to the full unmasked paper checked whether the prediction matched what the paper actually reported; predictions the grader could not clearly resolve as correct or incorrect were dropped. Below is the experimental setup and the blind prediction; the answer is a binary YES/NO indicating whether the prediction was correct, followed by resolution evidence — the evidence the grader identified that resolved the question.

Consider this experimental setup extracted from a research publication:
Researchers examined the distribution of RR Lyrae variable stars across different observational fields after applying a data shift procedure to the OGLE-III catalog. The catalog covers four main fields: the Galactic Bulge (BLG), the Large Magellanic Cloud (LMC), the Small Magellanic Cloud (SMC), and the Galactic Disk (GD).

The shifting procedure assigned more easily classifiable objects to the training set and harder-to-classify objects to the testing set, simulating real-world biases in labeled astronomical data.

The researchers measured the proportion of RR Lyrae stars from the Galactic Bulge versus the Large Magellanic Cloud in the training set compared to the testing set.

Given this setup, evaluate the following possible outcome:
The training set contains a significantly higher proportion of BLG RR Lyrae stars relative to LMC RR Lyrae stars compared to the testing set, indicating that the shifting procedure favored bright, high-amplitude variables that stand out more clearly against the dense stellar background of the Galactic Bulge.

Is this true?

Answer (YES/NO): NO